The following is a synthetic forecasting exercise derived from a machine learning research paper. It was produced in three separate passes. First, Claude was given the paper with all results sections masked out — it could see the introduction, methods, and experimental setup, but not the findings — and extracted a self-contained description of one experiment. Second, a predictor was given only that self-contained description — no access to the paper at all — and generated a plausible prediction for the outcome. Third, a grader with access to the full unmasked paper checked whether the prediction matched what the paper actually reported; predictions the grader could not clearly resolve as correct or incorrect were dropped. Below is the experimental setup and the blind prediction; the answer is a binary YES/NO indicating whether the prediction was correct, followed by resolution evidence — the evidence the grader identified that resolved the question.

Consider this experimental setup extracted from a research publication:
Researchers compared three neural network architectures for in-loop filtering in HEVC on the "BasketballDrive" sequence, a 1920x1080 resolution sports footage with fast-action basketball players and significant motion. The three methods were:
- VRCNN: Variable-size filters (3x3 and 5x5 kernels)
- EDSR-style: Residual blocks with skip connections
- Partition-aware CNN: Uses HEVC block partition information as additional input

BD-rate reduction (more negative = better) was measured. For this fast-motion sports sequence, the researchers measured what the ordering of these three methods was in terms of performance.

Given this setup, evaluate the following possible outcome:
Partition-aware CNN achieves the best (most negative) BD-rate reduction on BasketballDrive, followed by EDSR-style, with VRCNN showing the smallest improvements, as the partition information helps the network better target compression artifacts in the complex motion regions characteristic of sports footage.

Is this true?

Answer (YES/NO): NO